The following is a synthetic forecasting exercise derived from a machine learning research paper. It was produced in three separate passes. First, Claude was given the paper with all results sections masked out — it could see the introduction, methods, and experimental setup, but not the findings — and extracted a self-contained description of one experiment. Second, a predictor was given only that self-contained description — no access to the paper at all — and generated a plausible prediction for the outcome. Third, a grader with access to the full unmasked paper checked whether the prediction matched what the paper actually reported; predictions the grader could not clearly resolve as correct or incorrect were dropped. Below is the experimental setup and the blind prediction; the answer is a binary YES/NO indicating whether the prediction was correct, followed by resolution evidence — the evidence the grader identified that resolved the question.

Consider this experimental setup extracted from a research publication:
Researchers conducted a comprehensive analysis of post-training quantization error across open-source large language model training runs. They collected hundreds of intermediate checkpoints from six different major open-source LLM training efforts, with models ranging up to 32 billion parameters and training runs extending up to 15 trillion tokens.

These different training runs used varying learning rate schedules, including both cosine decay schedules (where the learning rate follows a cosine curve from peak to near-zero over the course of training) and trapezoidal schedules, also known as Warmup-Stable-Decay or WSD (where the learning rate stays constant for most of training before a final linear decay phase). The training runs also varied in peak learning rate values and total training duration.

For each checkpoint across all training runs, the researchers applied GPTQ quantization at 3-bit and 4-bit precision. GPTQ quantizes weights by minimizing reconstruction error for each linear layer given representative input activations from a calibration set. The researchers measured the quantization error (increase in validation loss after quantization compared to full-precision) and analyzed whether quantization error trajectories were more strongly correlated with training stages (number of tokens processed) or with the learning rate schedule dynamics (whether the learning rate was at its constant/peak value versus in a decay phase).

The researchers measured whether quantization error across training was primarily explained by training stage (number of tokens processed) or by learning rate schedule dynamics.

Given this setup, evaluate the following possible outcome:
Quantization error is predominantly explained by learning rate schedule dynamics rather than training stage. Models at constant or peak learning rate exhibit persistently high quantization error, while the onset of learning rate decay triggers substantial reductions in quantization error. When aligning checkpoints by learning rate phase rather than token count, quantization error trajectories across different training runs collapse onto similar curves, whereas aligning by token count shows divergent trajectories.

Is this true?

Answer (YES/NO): NO